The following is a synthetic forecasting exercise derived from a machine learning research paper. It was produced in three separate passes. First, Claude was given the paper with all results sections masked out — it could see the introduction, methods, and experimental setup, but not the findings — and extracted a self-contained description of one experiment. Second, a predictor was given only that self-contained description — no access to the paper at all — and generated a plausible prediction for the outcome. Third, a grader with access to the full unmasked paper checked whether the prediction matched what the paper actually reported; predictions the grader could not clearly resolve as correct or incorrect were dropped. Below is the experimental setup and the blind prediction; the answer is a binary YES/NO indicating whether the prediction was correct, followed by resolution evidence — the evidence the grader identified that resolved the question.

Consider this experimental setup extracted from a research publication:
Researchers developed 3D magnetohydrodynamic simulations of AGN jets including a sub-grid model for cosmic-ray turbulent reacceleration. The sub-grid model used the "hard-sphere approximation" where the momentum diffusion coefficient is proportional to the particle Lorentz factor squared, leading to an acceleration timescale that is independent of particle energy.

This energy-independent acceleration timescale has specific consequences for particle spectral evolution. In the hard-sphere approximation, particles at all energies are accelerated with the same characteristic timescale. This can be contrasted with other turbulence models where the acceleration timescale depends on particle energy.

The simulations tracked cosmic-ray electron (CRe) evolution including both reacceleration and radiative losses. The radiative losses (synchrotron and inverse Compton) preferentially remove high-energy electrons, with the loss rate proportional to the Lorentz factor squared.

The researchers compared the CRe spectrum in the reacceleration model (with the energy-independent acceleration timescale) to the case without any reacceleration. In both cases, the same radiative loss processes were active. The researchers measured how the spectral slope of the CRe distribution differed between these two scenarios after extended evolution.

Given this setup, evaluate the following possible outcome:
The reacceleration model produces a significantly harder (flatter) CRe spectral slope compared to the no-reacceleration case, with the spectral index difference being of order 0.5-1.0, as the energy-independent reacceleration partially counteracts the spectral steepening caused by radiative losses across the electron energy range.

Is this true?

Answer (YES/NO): NO